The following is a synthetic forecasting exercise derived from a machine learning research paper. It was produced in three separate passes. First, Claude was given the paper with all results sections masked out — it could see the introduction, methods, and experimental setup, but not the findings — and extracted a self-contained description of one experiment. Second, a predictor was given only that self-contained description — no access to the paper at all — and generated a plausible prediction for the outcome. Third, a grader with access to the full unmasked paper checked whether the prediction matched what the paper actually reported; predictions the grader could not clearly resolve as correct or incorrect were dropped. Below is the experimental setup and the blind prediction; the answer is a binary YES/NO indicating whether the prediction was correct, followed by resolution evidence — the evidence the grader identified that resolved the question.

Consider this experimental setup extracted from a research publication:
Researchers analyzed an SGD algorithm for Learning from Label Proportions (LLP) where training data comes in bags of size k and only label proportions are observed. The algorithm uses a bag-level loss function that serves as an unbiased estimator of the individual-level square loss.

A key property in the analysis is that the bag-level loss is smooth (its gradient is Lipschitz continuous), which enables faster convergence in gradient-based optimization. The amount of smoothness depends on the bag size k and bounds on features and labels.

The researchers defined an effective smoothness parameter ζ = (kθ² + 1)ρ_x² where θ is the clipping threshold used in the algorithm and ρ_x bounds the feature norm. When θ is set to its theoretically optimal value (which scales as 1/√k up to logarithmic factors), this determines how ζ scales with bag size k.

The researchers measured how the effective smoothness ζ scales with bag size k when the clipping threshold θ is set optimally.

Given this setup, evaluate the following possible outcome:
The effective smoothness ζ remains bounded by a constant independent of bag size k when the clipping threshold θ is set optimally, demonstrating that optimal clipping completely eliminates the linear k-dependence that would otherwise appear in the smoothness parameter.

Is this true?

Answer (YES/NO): NO